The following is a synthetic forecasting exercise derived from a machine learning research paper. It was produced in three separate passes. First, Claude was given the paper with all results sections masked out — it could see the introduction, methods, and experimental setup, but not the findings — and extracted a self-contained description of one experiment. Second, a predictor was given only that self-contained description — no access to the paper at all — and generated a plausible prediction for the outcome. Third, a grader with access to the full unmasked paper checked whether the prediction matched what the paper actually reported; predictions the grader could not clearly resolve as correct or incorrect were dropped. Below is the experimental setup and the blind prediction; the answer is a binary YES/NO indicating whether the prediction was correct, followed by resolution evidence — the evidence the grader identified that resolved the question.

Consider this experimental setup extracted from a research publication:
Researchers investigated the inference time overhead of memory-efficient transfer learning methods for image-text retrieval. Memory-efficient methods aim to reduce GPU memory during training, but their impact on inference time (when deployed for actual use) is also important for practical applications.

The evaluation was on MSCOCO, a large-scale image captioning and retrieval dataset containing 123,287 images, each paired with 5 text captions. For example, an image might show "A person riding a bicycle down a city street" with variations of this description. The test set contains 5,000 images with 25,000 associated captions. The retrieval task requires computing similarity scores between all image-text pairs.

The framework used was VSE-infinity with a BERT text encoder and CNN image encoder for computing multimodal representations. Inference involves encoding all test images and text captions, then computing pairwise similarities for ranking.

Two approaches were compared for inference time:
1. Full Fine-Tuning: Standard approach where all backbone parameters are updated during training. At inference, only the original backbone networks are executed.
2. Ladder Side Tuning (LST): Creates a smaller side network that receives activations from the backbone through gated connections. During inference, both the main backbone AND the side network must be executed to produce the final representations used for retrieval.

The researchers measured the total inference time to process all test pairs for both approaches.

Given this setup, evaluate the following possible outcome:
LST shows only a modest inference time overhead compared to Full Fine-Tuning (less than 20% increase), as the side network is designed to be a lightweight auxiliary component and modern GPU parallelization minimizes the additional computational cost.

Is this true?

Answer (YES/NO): NO